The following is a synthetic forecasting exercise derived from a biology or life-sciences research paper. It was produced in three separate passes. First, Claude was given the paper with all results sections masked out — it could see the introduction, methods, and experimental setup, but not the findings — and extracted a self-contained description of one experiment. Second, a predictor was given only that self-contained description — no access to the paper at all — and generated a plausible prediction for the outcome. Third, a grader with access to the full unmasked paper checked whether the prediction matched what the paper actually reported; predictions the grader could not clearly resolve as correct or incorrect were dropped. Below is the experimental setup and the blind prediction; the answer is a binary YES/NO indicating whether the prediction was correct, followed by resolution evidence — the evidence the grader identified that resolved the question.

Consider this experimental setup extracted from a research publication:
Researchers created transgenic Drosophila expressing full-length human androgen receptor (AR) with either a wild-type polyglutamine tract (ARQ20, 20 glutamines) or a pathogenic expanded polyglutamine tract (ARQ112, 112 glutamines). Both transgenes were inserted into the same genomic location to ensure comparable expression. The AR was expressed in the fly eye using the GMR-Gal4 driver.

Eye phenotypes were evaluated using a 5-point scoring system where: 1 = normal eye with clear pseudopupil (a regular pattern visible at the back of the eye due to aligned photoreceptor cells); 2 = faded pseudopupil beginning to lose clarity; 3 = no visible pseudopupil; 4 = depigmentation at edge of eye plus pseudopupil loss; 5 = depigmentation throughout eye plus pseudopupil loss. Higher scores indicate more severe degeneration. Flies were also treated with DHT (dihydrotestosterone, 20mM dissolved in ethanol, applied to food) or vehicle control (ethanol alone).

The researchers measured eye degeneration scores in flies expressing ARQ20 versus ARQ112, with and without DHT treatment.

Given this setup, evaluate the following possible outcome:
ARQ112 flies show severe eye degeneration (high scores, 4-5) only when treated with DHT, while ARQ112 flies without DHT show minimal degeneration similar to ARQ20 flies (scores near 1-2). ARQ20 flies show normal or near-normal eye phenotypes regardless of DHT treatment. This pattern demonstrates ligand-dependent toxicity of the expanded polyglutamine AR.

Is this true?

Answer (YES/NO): NO